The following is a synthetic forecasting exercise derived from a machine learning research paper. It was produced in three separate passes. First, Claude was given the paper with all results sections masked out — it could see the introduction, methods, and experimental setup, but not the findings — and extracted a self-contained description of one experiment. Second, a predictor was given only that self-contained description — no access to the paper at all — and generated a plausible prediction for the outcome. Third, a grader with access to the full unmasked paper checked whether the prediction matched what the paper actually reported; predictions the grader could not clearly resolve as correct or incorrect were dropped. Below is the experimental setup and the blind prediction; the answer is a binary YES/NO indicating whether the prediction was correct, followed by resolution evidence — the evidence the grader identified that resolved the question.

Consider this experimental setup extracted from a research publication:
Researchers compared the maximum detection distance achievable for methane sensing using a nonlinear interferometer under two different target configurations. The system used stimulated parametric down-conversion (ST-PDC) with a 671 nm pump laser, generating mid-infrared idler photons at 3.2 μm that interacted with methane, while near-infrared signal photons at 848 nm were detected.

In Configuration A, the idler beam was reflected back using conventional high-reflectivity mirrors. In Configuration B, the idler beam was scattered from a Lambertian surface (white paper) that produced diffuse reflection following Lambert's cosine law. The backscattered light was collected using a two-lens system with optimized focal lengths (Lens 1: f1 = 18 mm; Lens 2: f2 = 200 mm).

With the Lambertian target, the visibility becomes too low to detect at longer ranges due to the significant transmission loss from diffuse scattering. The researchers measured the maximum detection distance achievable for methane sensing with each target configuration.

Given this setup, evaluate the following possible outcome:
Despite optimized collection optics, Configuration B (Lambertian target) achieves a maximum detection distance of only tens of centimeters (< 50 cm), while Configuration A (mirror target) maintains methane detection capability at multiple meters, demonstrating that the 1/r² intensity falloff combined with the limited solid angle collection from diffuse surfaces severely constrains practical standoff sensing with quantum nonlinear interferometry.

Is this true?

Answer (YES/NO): NO